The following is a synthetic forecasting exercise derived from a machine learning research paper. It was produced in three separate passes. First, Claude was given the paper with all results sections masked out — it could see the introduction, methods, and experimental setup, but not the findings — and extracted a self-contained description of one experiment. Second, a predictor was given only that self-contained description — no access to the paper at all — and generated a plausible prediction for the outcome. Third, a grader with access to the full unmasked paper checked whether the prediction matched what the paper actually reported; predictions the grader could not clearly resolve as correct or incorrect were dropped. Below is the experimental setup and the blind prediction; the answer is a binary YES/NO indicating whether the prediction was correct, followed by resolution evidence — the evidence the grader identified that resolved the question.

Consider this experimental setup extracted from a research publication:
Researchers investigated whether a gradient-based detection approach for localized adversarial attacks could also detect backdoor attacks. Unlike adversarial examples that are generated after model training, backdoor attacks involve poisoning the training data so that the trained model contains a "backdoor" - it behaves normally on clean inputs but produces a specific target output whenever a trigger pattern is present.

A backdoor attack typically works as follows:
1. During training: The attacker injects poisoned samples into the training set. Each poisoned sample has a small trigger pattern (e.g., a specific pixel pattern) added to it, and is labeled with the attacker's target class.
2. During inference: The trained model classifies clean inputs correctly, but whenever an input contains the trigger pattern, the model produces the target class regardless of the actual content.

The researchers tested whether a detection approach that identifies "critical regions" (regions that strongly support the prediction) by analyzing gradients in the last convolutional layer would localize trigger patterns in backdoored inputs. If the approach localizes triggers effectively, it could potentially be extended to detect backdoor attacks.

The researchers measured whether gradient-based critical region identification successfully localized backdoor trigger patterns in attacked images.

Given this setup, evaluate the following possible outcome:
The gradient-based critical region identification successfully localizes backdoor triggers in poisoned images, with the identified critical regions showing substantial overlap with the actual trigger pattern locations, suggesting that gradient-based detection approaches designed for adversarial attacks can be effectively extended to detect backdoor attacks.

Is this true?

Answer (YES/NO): YES